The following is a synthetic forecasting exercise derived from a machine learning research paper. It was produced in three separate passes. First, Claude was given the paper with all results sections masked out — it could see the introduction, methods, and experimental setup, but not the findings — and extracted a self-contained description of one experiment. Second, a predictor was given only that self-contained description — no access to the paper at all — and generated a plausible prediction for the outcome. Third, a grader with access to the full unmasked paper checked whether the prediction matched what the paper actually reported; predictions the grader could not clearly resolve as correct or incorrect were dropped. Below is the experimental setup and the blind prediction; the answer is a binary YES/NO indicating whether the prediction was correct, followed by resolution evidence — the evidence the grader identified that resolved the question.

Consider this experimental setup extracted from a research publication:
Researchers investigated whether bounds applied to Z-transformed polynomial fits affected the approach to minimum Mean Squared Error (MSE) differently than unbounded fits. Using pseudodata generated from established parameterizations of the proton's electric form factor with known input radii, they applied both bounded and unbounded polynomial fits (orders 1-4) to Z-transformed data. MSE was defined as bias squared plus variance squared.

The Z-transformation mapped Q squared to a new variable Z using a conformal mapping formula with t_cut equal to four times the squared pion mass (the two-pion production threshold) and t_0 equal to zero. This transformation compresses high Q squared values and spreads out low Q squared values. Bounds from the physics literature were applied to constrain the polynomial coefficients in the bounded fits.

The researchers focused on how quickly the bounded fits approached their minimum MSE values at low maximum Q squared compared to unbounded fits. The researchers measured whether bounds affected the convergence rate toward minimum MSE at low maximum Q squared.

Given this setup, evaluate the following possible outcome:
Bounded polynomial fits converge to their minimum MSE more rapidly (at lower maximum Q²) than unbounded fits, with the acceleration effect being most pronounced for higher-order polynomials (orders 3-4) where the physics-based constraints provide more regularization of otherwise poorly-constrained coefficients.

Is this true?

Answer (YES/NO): NO